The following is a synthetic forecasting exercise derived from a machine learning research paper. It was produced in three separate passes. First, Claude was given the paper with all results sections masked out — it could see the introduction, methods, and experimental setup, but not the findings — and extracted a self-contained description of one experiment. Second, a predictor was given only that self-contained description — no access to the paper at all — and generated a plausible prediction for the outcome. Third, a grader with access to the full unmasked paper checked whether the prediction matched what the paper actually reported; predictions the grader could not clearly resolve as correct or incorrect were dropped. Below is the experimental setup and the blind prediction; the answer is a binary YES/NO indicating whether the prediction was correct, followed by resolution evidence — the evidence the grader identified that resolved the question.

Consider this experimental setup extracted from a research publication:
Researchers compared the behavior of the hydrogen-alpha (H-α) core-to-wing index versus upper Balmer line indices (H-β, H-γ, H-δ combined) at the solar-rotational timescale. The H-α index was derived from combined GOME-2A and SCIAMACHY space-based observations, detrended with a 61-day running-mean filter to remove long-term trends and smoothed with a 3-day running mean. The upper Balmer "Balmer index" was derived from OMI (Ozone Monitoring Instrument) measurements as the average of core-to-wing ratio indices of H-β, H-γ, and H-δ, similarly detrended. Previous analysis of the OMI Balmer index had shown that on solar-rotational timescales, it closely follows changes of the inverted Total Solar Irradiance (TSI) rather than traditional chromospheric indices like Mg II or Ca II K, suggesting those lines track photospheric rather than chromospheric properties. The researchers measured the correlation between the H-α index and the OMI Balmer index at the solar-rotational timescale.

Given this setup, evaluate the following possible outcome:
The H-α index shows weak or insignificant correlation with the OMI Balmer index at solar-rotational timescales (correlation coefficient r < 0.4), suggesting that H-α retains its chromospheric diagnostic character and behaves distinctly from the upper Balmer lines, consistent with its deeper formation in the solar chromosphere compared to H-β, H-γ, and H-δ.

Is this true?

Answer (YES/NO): NO